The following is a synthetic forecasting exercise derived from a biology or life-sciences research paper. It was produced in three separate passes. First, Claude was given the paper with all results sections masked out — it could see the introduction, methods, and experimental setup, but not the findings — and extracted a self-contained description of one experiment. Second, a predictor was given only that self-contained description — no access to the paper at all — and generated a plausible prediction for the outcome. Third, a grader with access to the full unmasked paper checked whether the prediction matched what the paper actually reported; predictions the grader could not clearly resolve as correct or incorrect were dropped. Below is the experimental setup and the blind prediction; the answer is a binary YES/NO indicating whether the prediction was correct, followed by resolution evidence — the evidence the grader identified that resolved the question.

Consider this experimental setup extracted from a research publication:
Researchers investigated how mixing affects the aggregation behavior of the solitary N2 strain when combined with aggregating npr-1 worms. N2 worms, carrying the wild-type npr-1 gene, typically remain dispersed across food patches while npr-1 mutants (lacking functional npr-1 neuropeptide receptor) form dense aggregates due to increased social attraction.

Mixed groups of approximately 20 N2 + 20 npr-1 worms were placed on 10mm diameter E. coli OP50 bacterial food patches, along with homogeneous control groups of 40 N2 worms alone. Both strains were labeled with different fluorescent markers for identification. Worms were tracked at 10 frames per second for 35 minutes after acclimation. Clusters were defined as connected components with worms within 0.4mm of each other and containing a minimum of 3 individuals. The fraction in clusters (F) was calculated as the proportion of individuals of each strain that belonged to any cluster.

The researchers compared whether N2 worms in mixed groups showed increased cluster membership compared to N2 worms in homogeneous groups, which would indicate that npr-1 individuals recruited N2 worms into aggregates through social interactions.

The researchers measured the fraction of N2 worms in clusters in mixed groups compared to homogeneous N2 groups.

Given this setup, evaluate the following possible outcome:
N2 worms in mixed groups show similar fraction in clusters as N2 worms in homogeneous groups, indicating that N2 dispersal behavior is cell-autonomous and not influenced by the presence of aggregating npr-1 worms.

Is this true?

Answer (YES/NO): YES